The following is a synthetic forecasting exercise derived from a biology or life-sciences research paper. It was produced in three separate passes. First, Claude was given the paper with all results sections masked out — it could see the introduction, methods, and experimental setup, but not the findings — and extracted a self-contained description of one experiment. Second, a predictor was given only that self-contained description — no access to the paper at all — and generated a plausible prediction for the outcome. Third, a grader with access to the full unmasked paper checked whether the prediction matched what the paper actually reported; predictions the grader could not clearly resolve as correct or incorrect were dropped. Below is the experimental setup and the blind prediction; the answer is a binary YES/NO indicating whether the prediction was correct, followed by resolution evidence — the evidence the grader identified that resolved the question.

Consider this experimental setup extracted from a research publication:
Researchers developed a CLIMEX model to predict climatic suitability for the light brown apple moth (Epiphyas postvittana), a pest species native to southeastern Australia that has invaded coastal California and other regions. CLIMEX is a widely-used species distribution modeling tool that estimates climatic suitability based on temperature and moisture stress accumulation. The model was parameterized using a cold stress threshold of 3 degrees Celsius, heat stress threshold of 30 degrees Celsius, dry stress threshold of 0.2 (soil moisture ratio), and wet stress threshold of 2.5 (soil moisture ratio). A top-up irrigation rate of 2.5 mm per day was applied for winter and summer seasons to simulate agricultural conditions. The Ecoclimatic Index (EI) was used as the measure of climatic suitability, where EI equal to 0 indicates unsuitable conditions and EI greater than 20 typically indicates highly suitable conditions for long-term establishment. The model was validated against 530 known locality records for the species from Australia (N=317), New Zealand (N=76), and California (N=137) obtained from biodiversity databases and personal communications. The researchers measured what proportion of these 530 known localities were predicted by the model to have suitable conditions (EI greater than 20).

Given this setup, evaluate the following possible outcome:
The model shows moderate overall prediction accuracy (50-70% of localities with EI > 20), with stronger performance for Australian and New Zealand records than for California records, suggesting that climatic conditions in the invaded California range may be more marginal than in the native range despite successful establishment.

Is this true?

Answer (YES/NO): NO